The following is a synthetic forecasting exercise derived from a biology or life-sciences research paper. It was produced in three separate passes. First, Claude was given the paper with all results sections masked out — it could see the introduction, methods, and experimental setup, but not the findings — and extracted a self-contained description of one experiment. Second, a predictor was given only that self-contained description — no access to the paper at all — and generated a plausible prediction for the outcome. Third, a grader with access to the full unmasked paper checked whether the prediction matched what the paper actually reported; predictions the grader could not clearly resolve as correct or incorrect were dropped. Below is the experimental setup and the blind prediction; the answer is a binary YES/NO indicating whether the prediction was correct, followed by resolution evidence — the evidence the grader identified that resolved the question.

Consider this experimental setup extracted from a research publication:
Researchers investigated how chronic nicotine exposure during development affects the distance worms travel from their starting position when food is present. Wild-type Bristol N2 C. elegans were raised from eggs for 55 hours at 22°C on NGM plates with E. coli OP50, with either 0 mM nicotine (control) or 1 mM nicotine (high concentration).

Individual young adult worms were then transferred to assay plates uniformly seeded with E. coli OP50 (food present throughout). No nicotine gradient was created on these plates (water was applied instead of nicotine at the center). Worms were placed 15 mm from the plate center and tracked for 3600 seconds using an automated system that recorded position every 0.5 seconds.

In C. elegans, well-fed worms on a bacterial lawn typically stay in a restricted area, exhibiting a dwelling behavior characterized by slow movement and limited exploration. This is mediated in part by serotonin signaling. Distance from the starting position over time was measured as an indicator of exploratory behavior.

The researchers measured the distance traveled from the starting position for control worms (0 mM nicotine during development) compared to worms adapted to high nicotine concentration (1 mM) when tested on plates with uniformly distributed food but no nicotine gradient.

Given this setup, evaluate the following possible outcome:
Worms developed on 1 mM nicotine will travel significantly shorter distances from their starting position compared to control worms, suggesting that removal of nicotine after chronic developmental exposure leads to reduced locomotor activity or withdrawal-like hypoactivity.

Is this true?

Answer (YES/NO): NO